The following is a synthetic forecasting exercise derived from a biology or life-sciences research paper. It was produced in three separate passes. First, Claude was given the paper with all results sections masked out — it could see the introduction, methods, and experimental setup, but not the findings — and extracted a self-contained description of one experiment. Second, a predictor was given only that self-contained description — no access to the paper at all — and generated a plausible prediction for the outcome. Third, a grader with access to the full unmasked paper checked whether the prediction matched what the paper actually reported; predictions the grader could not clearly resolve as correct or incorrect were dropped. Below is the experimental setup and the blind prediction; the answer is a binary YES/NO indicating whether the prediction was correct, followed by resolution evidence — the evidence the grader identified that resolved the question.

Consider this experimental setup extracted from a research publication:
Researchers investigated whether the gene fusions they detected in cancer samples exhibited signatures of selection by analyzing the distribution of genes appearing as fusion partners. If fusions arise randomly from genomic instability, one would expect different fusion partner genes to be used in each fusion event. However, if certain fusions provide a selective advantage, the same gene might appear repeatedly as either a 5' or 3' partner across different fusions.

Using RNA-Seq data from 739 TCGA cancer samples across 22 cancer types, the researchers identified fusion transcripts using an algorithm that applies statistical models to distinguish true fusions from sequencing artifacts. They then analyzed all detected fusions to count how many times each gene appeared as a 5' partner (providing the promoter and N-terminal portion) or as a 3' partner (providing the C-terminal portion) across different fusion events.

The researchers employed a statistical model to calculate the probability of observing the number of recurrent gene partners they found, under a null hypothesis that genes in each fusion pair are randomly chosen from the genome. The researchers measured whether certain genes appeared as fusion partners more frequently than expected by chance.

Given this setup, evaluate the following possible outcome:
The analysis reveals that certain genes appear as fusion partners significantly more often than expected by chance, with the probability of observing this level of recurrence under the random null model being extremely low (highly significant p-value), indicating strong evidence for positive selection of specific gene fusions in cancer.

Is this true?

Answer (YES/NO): YES